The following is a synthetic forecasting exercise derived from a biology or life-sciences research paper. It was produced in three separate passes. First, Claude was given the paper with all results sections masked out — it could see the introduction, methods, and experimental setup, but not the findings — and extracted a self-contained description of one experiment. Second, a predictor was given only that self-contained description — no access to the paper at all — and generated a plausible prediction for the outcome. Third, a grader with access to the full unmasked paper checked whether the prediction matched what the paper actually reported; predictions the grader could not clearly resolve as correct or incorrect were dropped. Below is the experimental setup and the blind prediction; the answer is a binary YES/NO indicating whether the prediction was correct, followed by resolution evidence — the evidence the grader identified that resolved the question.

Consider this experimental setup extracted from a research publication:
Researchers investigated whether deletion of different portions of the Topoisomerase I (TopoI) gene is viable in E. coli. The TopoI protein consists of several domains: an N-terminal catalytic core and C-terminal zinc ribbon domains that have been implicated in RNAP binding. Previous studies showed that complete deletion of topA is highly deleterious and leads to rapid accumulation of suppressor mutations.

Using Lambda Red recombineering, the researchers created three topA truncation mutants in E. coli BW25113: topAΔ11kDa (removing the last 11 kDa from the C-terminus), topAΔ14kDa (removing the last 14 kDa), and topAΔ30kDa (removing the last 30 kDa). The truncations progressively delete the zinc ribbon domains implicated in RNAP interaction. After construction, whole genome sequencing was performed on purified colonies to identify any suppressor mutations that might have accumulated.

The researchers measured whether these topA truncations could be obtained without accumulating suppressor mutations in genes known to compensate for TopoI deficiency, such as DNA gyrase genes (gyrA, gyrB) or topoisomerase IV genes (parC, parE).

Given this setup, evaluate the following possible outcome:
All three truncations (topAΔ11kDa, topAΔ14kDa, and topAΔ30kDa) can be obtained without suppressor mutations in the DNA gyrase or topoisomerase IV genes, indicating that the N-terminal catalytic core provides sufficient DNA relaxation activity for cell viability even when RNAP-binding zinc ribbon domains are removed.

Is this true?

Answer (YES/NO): NO